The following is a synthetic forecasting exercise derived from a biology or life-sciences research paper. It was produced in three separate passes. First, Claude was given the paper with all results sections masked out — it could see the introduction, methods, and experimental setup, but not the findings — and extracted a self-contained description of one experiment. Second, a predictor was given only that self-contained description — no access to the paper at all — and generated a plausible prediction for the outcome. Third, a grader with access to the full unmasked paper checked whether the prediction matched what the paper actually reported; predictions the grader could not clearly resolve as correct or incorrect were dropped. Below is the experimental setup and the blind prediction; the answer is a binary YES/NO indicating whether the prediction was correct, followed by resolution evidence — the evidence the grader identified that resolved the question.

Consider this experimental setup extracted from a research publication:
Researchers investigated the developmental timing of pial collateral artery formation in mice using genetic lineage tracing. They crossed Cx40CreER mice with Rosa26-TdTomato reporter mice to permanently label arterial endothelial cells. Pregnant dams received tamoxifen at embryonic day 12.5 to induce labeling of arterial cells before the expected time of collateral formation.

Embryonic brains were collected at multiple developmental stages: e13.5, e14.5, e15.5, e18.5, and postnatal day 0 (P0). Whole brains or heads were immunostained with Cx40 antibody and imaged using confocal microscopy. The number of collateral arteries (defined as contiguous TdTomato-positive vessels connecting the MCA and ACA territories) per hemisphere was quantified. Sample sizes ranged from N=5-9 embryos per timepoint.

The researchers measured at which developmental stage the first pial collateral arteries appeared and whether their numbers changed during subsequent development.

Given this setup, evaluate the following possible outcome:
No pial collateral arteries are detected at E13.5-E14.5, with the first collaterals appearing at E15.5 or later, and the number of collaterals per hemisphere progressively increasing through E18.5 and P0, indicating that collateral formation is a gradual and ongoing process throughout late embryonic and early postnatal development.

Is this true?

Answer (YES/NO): YES